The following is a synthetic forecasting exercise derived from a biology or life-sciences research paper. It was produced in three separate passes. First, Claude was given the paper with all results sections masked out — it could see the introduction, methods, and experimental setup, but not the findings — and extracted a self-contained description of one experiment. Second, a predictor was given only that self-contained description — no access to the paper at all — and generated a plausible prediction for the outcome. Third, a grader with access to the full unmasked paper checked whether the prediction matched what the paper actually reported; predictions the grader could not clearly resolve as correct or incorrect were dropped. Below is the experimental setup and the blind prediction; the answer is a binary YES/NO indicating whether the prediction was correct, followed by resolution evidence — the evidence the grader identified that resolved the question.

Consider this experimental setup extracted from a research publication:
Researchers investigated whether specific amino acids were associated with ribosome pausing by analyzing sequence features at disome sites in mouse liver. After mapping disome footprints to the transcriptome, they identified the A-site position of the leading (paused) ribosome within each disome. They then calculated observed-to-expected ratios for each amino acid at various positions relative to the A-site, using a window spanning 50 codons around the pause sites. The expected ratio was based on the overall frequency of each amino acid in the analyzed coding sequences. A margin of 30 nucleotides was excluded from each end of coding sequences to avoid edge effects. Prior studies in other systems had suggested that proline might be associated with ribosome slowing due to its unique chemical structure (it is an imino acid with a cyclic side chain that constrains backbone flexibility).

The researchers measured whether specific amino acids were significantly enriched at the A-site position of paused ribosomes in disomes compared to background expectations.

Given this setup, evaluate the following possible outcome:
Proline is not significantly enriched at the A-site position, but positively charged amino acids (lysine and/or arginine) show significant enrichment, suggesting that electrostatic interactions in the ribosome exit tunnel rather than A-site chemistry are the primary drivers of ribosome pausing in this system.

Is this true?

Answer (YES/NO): NO